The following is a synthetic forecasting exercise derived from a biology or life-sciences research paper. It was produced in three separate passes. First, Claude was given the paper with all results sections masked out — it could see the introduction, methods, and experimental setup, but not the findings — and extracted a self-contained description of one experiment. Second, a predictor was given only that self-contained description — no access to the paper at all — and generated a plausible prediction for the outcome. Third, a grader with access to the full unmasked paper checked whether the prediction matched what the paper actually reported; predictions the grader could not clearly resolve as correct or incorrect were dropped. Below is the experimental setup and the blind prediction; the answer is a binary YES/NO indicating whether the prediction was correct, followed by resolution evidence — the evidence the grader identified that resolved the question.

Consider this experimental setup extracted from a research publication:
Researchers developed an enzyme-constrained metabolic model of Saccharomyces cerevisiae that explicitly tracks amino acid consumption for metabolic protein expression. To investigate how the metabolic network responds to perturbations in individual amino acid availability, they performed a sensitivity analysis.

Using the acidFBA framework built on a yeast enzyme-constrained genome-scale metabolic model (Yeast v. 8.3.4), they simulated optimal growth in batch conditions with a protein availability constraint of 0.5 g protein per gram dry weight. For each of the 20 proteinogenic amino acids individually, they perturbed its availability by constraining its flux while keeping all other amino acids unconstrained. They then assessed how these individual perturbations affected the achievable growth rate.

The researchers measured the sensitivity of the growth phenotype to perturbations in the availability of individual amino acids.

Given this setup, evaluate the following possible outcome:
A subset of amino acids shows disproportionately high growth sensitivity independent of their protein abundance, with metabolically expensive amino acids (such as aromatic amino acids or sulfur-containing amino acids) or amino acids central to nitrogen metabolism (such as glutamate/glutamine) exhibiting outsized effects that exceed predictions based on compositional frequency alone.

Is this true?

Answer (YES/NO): NO